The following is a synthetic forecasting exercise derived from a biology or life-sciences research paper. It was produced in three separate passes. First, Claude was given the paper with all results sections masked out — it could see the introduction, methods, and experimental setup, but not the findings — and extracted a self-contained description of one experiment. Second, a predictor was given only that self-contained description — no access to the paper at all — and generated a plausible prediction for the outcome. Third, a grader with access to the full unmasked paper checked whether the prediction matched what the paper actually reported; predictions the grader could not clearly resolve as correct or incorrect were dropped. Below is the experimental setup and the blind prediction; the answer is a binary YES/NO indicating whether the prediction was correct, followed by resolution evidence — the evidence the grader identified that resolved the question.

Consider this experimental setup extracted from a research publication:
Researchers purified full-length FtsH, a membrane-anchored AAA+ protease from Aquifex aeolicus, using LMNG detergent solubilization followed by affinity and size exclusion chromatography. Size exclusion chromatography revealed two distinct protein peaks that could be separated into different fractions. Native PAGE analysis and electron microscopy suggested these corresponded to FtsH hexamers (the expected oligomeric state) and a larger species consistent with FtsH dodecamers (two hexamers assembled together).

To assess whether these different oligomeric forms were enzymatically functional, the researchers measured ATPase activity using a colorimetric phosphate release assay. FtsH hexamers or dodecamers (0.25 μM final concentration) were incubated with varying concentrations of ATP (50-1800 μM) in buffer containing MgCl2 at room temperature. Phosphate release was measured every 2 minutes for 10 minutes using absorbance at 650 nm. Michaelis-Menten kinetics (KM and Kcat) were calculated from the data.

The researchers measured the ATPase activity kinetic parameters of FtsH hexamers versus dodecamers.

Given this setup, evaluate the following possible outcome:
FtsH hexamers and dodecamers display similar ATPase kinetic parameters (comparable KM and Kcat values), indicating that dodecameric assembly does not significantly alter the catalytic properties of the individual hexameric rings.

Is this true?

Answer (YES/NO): YES